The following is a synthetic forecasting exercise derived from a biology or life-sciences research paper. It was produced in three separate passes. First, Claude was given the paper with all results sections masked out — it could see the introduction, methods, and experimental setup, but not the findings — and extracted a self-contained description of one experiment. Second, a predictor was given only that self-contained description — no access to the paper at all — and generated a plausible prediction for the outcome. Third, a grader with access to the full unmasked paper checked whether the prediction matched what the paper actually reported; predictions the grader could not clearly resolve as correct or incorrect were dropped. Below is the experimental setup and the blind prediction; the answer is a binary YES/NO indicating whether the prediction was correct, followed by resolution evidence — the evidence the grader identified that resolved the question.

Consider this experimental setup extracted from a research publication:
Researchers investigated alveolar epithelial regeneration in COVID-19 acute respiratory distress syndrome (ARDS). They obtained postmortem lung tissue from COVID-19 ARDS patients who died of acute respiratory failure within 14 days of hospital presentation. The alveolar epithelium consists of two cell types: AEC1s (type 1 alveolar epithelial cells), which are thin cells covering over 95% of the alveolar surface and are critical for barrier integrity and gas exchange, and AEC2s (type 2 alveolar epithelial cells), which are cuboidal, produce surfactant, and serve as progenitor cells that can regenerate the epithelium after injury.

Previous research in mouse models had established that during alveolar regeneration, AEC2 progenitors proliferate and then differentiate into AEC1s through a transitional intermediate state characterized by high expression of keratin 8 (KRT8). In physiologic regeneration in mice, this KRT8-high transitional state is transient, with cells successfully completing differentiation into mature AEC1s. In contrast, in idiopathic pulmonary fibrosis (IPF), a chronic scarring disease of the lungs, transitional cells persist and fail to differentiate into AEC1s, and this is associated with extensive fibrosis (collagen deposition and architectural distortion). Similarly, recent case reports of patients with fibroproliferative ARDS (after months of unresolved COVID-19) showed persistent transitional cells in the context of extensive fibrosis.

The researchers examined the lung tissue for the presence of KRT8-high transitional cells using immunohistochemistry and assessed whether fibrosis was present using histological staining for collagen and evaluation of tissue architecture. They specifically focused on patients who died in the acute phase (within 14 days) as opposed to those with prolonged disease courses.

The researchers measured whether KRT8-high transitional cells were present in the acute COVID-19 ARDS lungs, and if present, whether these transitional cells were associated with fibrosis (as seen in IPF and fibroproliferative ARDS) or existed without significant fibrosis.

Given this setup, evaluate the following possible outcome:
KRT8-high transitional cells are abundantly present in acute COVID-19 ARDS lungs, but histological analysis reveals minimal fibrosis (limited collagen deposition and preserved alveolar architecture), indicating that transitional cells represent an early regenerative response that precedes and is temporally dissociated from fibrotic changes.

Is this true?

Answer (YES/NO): YES